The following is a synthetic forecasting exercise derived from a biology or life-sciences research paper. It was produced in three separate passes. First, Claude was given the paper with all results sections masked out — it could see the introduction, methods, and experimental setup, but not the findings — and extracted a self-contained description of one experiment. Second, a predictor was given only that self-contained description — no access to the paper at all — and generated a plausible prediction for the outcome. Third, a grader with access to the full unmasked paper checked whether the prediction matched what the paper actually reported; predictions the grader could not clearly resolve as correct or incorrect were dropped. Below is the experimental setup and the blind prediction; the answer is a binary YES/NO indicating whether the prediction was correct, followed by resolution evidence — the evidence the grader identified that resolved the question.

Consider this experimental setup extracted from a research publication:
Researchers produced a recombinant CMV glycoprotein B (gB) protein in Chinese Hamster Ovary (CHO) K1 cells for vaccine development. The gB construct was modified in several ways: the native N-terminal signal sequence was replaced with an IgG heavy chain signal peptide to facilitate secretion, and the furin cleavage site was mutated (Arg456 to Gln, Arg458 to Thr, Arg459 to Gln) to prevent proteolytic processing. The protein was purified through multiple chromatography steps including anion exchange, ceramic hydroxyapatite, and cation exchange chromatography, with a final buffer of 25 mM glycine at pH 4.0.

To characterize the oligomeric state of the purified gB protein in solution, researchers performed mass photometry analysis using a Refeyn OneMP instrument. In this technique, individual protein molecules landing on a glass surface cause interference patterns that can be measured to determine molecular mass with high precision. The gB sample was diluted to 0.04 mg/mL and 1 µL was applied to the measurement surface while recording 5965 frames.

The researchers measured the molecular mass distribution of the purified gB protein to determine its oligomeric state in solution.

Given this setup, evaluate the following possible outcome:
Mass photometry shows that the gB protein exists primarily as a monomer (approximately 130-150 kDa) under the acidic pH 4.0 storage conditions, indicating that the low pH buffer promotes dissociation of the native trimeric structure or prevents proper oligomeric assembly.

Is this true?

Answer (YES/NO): NO